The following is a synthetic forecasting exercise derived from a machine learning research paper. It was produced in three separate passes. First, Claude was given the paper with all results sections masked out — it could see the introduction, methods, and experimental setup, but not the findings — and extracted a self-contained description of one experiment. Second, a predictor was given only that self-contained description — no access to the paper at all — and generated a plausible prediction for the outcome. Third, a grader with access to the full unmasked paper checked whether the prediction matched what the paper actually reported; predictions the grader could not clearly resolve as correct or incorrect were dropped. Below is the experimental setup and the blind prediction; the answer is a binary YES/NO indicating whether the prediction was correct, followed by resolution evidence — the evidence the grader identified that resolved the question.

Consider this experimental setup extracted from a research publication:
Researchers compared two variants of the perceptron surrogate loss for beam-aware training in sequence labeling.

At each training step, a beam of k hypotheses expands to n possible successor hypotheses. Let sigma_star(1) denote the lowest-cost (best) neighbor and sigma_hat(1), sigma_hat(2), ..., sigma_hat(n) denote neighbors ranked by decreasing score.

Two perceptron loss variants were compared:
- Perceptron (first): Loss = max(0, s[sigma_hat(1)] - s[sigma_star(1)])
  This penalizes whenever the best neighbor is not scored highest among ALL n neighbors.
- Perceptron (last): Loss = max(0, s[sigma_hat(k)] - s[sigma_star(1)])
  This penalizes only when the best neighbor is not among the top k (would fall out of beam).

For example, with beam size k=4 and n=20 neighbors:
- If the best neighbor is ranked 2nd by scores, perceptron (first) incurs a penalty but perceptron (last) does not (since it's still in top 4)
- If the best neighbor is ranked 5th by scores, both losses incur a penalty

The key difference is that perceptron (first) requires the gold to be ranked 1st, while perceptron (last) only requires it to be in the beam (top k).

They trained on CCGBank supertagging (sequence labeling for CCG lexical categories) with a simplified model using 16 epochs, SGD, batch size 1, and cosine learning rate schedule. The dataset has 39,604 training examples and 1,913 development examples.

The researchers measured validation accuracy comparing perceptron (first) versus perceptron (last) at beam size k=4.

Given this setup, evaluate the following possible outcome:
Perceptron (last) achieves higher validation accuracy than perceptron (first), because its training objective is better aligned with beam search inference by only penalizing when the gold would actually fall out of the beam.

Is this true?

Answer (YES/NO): YES